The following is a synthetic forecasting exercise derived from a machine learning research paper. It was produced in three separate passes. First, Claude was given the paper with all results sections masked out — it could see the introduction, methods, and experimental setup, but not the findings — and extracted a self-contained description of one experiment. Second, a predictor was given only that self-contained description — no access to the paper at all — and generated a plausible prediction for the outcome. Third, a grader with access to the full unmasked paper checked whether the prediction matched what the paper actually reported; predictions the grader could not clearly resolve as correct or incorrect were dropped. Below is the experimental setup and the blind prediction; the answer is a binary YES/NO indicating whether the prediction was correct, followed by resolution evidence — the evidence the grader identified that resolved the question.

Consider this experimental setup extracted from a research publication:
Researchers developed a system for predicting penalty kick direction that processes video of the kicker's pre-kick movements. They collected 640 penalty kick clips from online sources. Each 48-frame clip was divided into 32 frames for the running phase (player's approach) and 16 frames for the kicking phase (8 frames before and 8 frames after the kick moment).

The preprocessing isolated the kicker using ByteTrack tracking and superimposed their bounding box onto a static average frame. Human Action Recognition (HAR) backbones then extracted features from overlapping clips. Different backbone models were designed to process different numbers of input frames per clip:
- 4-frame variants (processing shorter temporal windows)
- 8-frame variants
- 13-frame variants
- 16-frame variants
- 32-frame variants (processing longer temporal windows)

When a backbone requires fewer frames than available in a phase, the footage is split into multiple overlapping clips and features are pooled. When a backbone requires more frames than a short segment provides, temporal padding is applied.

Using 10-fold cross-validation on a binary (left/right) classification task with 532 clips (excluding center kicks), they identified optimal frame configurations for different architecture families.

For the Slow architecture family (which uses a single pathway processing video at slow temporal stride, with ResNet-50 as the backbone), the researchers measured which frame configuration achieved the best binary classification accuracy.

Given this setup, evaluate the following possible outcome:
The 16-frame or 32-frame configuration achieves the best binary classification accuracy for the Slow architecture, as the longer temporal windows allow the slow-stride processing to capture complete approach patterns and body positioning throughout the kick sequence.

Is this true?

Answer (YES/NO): NO